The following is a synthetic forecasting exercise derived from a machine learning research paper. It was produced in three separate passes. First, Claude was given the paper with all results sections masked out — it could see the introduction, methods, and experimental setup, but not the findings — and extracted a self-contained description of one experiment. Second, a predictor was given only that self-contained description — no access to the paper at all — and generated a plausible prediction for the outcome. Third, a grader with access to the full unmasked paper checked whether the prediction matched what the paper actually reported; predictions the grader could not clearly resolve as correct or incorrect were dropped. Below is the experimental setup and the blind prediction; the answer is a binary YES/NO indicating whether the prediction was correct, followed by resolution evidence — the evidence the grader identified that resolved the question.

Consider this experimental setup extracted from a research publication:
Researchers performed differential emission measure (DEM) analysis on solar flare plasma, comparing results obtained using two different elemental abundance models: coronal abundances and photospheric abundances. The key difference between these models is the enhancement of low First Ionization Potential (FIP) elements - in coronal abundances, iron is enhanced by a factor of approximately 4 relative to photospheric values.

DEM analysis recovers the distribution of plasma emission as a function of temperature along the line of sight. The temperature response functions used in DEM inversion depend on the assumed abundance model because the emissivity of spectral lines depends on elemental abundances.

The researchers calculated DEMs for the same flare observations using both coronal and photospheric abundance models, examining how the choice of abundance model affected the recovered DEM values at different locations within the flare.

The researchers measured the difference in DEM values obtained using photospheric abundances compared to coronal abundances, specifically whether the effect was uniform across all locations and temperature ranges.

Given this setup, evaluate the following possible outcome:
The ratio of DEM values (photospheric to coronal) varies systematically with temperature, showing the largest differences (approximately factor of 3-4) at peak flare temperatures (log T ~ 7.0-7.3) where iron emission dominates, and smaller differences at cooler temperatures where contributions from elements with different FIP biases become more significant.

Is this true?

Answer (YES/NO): NO